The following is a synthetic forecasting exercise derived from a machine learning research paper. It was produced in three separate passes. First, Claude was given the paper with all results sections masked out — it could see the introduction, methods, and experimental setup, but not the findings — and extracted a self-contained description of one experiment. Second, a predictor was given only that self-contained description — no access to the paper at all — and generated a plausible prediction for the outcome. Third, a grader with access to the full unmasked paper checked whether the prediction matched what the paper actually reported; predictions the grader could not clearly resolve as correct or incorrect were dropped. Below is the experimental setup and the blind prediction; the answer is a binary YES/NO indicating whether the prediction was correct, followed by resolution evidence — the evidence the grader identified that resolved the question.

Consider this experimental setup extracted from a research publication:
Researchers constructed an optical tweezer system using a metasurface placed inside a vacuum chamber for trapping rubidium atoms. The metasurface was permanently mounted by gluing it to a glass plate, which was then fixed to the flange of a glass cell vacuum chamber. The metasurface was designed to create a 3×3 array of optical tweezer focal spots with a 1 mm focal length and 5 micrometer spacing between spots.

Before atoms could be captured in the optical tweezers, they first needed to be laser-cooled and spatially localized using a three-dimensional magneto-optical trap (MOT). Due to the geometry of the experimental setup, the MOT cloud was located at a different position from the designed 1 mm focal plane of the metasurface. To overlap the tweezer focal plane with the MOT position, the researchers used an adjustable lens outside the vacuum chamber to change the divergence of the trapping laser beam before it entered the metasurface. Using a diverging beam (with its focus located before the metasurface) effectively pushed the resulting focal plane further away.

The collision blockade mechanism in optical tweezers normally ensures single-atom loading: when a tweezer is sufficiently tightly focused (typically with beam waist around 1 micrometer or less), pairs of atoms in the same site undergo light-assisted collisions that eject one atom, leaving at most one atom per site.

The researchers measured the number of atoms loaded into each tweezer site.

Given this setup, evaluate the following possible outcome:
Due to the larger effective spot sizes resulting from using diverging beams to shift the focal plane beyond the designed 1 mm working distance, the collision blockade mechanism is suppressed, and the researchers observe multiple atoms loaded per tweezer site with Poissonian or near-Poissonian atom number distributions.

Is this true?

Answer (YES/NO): YES